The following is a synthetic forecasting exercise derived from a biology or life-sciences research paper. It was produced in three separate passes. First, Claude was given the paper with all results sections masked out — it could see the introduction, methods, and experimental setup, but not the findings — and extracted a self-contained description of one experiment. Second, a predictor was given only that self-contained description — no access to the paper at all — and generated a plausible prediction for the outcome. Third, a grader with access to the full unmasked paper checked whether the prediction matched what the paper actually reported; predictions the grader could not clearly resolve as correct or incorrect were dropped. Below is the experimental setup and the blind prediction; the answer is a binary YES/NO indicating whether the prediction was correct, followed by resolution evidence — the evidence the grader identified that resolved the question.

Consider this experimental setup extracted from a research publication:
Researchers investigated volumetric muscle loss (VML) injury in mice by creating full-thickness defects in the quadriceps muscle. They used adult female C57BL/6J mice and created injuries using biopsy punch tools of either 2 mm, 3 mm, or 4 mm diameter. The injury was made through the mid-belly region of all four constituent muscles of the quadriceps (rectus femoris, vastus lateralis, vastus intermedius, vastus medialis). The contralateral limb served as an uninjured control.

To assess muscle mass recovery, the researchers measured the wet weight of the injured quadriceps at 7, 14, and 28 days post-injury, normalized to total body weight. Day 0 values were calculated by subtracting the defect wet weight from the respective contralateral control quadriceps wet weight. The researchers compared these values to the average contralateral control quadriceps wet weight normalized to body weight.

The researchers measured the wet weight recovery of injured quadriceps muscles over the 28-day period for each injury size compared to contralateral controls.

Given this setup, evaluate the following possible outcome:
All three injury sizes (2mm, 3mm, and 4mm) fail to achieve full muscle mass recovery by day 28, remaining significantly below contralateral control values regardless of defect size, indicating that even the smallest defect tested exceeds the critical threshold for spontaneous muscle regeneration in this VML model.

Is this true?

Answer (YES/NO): NO